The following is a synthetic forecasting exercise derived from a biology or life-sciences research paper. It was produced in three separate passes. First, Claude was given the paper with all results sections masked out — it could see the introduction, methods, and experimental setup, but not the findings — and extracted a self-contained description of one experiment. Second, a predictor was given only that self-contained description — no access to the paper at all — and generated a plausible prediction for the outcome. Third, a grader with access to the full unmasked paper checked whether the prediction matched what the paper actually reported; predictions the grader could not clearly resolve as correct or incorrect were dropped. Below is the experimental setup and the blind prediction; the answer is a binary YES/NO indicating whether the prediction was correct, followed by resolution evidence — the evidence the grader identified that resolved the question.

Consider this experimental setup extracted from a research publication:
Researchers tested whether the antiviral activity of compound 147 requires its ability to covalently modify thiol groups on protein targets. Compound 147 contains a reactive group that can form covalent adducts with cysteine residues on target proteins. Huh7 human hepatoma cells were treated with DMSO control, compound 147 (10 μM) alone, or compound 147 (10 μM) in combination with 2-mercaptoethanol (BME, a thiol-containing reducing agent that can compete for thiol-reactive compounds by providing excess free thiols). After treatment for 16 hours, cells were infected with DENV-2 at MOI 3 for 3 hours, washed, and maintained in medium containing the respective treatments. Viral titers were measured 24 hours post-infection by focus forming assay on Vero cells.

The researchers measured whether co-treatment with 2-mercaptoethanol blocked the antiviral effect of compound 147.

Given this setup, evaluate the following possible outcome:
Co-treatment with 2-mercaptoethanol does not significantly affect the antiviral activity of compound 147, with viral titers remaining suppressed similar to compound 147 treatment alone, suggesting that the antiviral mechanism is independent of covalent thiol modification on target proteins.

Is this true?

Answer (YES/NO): NO